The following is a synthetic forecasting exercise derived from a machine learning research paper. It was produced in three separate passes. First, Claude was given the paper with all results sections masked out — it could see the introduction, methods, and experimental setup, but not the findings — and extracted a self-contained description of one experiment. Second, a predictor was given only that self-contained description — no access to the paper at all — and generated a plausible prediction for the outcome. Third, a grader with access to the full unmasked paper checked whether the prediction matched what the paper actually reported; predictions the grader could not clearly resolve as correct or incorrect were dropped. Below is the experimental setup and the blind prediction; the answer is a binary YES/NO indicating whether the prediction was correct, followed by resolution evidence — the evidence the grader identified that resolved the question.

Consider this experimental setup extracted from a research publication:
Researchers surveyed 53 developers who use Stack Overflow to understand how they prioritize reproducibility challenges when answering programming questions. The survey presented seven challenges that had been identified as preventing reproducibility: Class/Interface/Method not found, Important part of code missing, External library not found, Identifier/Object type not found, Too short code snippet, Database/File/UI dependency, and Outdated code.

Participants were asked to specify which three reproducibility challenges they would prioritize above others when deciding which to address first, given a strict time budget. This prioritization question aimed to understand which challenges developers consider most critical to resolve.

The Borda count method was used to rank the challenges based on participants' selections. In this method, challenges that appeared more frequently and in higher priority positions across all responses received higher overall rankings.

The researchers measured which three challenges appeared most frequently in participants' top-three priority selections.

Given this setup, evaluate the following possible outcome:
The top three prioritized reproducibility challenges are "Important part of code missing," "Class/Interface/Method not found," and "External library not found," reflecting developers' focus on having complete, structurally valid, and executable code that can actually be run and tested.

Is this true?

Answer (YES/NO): NO